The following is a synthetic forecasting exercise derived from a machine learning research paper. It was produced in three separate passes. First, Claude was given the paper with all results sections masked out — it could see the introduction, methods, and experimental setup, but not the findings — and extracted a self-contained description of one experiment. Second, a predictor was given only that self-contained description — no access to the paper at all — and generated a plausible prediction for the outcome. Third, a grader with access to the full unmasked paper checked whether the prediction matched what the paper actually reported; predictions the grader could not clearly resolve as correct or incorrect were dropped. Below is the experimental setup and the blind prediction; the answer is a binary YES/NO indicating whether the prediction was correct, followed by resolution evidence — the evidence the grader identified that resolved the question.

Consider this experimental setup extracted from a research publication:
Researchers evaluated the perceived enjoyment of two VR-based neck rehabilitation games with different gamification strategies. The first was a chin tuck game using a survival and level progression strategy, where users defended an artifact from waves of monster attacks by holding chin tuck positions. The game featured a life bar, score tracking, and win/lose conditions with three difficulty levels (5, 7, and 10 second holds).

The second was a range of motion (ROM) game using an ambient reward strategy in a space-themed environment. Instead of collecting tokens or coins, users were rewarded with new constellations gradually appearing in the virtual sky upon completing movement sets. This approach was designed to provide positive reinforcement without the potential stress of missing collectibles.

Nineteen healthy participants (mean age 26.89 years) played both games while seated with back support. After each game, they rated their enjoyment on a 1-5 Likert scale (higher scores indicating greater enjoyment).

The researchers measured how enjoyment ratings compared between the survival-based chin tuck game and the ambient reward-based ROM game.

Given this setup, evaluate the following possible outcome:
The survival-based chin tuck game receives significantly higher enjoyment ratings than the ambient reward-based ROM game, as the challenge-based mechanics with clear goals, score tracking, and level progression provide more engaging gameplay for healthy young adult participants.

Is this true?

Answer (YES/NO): NO